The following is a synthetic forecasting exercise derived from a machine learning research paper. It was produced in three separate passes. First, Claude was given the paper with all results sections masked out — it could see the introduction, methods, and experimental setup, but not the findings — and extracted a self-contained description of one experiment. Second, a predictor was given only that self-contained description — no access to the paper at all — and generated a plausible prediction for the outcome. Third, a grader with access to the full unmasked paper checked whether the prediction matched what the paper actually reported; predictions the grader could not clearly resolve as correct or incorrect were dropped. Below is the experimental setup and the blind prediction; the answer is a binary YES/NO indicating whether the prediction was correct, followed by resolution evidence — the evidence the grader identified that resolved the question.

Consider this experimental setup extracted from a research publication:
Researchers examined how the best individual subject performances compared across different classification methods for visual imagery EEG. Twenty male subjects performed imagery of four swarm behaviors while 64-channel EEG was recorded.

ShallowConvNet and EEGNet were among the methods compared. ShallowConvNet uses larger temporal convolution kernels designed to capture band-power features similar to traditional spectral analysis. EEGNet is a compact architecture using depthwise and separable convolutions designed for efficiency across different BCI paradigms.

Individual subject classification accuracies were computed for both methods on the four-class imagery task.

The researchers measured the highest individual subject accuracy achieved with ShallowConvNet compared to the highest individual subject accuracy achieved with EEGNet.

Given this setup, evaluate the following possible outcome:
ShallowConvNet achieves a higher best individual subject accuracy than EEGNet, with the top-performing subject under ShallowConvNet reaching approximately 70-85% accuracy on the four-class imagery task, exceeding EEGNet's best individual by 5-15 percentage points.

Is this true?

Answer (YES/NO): NO